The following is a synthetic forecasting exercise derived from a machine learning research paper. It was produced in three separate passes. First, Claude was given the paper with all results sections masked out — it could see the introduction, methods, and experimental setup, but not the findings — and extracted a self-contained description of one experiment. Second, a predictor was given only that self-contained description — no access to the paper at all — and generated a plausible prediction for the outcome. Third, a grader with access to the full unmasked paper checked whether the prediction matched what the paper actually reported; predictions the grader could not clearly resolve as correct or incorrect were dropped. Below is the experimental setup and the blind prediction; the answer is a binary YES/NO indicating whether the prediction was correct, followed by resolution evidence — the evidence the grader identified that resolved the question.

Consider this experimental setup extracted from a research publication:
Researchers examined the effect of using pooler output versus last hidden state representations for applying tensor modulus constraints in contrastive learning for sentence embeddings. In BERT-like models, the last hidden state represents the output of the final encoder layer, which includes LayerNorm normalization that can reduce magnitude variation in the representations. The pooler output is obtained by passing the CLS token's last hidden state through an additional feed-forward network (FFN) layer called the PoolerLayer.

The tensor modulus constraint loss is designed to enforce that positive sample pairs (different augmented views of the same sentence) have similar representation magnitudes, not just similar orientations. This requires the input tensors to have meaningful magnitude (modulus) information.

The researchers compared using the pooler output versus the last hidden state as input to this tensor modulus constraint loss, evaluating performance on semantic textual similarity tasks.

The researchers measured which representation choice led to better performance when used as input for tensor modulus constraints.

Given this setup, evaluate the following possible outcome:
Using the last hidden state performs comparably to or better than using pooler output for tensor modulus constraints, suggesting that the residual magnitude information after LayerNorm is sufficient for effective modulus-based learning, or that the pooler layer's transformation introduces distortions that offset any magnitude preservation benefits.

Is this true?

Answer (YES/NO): NO